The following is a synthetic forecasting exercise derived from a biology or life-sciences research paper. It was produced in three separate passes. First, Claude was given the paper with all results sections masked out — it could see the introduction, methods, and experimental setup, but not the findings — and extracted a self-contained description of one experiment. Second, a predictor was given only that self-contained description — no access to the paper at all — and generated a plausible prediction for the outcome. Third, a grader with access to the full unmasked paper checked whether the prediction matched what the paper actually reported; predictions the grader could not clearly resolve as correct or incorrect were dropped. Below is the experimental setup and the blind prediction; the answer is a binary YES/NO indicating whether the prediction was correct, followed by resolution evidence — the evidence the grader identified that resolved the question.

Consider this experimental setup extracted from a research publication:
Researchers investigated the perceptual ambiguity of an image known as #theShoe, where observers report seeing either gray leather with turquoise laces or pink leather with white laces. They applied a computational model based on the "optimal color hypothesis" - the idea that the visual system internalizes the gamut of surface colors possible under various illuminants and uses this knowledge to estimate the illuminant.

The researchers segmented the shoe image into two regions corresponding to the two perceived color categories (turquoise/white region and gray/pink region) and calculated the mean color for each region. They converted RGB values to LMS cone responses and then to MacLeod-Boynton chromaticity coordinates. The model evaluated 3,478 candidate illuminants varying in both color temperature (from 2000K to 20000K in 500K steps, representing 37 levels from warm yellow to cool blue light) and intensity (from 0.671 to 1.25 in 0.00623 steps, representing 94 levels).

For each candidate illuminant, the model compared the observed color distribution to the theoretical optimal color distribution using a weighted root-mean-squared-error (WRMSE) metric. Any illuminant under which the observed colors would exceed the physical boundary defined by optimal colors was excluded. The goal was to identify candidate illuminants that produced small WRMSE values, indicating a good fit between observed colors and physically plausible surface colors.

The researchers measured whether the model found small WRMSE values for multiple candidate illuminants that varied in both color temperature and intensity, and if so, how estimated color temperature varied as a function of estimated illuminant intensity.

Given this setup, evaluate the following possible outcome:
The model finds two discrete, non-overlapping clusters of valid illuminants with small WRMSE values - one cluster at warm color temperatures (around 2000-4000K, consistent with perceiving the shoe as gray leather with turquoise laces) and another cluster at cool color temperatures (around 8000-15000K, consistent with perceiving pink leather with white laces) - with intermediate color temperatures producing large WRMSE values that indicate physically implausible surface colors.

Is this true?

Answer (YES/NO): NO